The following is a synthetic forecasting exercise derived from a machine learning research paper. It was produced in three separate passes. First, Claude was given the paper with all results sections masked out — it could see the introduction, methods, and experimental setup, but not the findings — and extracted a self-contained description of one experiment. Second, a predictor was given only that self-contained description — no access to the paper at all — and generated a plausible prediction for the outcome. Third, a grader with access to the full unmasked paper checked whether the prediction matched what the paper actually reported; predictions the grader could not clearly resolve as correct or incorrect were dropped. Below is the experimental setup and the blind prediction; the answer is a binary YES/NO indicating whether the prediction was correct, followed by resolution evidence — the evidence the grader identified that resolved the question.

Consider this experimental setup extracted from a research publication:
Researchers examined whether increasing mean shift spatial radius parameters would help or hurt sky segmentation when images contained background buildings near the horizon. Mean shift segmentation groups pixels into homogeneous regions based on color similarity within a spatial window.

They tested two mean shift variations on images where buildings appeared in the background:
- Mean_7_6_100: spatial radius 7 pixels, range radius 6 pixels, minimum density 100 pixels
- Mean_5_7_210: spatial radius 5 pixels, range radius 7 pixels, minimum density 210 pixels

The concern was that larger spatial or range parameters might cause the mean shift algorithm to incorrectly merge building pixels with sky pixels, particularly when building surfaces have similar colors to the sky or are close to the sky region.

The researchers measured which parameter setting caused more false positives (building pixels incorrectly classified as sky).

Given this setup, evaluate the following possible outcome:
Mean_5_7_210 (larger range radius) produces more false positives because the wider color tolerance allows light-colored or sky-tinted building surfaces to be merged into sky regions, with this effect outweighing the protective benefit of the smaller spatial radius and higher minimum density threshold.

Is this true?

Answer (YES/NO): YES